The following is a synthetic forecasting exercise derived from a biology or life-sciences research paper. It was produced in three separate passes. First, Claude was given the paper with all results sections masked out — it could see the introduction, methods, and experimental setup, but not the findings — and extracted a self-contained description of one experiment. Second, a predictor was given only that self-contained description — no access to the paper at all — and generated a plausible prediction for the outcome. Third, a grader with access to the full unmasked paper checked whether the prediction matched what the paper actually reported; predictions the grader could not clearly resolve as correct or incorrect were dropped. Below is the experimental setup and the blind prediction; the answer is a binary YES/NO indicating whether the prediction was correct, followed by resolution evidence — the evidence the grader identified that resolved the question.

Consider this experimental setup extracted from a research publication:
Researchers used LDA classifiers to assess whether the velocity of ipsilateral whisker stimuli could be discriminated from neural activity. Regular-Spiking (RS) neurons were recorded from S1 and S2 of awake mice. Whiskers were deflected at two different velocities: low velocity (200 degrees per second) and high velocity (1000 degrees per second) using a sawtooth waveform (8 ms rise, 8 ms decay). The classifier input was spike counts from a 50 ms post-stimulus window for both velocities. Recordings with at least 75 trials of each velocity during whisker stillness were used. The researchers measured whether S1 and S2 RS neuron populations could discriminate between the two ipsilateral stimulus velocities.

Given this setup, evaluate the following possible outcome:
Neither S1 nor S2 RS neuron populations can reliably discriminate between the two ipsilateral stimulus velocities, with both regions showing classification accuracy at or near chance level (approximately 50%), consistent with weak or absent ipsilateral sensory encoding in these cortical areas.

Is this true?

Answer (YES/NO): NO